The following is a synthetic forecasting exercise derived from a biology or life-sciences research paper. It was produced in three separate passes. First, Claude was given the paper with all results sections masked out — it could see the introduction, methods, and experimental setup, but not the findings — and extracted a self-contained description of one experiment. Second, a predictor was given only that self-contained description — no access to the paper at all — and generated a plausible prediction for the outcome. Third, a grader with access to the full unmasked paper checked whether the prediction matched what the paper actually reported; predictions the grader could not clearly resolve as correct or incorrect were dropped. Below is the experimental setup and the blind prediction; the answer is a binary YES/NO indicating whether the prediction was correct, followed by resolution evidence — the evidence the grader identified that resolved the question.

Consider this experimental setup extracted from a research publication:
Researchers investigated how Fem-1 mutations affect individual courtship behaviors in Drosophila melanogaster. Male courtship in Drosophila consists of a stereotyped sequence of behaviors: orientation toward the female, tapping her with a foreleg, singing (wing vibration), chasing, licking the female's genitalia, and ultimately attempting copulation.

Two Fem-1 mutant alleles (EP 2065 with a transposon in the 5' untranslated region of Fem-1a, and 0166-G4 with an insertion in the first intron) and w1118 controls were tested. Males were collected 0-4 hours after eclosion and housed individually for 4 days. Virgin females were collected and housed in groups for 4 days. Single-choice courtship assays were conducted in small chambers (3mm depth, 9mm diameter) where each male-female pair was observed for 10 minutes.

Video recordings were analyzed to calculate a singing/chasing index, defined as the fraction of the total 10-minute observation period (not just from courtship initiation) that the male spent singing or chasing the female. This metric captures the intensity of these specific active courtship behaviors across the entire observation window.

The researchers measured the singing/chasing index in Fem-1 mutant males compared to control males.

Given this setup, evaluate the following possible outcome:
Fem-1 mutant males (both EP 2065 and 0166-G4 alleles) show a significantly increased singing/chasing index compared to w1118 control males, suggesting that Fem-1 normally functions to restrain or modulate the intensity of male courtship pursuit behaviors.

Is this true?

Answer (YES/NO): YES